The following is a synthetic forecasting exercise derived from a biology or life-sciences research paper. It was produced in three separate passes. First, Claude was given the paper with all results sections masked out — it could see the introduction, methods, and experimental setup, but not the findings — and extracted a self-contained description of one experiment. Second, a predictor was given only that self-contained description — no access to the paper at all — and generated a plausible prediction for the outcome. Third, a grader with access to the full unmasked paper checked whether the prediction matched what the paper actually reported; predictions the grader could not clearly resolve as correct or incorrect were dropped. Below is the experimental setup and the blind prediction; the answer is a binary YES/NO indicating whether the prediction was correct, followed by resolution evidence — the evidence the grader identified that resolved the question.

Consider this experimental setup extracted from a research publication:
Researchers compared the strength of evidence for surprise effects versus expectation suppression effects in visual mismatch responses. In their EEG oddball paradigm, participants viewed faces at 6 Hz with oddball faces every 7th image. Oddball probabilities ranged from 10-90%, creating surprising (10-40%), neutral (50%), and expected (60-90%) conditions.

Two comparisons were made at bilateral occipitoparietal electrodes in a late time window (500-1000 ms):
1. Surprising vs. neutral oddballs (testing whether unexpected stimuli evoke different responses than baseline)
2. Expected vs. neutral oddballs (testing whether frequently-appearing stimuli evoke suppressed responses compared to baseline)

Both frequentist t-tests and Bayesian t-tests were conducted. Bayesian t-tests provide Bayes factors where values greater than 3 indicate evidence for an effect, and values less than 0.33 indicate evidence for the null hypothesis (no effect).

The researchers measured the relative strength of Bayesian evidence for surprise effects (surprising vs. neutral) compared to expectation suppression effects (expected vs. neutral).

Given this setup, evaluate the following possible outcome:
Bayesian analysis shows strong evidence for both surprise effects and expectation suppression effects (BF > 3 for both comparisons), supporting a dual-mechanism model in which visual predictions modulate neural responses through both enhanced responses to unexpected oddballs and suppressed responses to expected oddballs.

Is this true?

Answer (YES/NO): NO